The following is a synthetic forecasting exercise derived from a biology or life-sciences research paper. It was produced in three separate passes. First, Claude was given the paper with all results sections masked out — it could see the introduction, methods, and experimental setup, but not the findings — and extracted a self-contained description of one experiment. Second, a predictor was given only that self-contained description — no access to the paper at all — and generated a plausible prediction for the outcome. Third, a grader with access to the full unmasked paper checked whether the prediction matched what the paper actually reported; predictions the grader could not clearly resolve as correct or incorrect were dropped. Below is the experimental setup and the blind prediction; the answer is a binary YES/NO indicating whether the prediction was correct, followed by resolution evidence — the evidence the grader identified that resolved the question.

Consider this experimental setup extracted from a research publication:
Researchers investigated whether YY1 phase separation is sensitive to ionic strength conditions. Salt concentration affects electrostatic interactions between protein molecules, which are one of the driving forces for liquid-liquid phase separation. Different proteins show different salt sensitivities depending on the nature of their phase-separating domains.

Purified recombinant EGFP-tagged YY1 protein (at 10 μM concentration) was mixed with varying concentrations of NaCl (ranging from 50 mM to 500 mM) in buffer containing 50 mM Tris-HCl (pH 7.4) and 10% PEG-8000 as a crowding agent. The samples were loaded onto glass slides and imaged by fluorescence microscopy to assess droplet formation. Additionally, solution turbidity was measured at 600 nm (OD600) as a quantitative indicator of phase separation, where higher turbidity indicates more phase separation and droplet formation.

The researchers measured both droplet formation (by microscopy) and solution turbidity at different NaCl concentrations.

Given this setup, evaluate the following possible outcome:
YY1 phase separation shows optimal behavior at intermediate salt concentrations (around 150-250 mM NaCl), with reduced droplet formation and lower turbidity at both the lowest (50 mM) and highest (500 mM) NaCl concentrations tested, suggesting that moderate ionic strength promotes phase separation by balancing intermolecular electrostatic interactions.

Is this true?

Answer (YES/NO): NO